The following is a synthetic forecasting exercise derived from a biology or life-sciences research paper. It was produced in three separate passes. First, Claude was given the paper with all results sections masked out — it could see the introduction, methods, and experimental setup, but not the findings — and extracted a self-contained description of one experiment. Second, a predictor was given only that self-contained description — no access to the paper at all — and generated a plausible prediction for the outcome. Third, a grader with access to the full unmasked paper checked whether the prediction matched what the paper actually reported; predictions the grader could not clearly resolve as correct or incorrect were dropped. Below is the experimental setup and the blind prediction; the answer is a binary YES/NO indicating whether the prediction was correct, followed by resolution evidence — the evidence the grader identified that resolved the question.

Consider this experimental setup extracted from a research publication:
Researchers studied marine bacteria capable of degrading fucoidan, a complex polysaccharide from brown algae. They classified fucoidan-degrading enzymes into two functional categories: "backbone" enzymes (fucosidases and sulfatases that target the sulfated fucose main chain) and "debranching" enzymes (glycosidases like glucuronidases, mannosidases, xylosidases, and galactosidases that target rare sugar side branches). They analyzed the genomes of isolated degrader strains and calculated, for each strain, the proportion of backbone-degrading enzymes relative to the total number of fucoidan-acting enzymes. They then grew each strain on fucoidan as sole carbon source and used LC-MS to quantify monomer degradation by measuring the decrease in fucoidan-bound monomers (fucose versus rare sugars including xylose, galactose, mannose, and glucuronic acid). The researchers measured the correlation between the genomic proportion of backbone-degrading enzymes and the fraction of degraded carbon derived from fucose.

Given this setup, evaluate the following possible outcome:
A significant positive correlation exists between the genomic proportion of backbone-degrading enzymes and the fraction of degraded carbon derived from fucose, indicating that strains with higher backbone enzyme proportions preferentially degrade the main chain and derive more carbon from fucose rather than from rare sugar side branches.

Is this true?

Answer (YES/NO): YES